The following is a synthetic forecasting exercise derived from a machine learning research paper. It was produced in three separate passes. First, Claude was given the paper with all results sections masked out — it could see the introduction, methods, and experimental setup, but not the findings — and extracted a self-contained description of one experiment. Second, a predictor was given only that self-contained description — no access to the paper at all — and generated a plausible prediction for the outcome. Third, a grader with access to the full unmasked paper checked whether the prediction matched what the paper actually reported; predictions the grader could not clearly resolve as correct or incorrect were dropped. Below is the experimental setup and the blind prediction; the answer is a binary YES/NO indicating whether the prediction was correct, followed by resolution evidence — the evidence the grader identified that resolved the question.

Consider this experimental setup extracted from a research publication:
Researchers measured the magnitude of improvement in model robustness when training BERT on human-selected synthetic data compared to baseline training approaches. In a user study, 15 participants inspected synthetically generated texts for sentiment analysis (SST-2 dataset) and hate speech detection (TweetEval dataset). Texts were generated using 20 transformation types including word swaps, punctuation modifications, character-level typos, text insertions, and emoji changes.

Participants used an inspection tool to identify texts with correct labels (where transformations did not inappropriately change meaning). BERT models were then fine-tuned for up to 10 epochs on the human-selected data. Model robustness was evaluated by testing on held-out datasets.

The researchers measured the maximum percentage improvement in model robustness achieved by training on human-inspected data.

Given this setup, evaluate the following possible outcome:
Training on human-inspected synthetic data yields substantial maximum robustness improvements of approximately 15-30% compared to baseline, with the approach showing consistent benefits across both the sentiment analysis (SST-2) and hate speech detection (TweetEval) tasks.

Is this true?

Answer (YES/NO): NO